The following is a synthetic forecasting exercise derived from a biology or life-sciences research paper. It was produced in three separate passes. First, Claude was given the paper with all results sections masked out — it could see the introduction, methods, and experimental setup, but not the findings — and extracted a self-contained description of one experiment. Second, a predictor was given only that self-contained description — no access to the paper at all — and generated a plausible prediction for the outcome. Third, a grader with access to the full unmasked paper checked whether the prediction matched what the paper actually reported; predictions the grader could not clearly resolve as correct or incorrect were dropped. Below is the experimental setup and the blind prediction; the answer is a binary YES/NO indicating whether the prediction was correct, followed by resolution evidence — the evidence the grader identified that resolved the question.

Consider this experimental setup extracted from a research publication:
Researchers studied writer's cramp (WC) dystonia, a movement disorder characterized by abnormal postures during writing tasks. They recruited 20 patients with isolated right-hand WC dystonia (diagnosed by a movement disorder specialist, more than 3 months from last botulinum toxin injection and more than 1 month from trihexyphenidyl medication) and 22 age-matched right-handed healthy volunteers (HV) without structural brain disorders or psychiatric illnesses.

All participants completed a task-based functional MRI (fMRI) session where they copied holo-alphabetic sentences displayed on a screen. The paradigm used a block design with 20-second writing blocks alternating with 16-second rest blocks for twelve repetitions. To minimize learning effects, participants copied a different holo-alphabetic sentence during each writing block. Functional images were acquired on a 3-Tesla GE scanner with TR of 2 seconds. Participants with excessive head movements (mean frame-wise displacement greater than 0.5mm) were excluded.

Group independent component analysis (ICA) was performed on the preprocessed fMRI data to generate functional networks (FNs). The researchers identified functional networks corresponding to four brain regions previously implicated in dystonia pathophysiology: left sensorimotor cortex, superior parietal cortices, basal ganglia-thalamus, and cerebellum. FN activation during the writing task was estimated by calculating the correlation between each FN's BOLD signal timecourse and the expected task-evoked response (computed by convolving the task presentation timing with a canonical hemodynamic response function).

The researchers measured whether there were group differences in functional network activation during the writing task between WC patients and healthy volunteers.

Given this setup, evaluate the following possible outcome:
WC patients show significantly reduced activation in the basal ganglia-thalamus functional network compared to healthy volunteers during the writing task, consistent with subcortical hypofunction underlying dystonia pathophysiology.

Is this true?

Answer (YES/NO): NO